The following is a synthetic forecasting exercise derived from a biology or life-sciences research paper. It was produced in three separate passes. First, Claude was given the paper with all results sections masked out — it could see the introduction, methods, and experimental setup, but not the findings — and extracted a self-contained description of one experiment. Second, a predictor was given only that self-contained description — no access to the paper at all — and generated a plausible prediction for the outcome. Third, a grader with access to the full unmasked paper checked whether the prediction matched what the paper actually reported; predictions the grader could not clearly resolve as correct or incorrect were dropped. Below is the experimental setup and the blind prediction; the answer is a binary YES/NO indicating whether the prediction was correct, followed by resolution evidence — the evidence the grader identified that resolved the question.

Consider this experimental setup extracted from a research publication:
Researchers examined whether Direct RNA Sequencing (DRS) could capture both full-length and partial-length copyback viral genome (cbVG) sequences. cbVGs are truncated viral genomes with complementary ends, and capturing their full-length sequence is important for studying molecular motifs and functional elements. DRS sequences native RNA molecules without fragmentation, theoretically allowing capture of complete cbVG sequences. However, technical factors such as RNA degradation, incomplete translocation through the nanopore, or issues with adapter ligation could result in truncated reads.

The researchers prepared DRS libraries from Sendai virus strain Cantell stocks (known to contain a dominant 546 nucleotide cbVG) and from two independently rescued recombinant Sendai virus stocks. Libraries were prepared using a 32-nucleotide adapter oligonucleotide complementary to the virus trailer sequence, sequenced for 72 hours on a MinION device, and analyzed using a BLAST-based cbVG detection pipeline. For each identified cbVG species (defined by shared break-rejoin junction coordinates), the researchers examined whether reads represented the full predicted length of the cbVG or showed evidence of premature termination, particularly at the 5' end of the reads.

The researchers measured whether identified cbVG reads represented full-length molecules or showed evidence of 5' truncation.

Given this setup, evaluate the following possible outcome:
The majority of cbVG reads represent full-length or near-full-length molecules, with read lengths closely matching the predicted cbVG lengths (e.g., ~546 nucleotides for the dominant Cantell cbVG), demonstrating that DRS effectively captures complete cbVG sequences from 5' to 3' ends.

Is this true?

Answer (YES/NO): YES